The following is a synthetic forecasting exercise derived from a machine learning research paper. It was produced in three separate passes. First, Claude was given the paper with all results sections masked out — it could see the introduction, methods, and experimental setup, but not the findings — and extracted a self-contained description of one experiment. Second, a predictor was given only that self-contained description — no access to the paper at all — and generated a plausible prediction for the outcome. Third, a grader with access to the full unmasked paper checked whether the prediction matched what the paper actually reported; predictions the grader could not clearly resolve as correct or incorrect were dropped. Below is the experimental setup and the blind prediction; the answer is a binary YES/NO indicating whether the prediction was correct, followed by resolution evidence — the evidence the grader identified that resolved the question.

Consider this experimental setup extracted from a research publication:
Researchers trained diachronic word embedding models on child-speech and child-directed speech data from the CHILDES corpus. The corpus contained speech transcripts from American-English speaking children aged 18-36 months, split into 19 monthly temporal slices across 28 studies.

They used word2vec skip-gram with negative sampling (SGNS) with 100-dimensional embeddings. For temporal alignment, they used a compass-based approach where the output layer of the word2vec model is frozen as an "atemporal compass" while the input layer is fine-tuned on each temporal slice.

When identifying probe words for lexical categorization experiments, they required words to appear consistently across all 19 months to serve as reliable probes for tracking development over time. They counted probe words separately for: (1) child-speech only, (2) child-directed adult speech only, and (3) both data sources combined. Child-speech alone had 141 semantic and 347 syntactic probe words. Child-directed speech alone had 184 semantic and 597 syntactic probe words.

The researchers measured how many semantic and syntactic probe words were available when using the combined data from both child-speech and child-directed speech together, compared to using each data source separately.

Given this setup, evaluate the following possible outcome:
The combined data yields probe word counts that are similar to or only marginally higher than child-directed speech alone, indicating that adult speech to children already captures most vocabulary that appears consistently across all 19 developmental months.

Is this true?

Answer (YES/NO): NO